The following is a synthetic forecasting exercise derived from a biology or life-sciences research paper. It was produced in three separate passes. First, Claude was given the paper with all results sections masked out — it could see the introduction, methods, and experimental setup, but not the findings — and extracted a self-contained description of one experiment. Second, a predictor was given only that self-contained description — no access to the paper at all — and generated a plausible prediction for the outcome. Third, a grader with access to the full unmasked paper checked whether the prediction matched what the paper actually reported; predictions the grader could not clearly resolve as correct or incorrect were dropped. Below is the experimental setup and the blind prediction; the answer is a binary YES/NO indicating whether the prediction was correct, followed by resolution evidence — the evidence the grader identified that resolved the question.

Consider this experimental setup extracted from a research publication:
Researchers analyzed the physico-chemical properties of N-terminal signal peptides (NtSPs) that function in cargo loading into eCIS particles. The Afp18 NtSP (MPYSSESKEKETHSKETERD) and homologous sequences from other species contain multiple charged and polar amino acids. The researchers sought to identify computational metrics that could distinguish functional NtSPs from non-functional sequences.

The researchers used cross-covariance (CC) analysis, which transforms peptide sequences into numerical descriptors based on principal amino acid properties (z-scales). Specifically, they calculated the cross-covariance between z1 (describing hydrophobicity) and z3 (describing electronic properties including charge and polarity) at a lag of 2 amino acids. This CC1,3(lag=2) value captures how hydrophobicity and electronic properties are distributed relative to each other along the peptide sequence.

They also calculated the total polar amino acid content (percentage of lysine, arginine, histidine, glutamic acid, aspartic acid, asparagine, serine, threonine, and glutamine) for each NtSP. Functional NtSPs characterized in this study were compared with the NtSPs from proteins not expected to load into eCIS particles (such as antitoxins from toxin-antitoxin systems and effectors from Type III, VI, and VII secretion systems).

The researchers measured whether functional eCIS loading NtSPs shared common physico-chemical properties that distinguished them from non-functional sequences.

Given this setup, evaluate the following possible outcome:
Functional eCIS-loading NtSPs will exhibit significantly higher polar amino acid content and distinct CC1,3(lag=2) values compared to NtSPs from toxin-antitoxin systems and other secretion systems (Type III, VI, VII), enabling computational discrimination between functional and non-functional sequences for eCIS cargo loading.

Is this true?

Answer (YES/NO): YES